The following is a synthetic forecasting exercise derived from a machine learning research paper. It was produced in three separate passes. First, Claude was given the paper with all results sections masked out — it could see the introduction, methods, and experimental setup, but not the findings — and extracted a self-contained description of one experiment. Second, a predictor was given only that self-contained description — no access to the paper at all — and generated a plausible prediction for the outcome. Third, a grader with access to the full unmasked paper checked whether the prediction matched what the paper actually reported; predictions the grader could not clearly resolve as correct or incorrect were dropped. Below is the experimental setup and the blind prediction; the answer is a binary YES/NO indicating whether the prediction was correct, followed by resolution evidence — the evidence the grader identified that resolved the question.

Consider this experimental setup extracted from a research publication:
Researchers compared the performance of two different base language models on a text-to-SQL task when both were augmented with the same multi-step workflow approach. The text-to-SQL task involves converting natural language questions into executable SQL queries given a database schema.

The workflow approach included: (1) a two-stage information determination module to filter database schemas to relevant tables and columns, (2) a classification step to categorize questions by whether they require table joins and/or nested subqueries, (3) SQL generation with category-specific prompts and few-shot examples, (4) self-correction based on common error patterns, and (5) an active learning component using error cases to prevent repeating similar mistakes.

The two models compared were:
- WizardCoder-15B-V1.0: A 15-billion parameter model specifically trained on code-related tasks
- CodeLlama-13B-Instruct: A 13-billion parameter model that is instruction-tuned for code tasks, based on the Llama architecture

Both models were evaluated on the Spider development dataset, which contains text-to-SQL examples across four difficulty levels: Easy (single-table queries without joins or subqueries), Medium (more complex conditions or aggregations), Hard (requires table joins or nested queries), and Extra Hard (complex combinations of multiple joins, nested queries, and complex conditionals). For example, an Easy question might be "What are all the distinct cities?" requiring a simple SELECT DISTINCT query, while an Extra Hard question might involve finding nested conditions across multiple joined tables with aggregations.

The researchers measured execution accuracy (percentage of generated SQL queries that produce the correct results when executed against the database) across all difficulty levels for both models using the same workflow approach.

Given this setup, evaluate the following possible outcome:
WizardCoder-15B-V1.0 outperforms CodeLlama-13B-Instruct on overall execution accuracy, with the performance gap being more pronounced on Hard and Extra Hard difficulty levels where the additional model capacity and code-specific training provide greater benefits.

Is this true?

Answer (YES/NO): NO